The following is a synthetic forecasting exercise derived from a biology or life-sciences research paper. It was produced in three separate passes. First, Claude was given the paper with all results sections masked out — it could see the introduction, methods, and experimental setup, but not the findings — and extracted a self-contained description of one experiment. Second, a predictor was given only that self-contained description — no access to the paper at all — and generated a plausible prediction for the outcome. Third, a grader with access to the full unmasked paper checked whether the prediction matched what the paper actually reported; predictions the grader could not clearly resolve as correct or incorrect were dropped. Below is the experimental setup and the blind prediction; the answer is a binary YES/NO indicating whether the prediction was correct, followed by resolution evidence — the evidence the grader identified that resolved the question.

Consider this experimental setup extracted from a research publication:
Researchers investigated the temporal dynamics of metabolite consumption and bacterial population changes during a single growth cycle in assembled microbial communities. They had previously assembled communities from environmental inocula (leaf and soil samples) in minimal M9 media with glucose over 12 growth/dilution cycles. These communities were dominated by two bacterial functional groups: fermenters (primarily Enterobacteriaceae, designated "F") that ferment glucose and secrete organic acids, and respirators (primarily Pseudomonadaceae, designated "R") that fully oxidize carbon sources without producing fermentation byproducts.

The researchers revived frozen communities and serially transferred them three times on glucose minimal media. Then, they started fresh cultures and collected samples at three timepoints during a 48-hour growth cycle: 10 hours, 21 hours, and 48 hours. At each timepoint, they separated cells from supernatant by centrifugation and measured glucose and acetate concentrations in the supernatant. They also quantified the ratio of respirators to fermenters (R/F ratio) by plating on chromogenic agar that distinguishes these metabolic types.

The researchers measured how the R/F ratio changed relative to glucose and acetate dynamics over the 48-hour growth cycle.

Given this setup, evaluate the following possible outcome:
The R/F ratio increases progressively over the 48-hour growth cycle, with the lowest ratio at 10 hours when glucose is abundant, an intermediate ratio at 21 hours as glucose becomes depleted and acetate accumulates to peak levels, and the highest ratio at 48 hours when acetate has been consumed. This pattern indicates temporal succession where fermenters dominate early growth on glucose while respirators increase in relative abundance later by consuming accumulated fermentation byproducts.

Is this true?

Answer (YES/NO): NO